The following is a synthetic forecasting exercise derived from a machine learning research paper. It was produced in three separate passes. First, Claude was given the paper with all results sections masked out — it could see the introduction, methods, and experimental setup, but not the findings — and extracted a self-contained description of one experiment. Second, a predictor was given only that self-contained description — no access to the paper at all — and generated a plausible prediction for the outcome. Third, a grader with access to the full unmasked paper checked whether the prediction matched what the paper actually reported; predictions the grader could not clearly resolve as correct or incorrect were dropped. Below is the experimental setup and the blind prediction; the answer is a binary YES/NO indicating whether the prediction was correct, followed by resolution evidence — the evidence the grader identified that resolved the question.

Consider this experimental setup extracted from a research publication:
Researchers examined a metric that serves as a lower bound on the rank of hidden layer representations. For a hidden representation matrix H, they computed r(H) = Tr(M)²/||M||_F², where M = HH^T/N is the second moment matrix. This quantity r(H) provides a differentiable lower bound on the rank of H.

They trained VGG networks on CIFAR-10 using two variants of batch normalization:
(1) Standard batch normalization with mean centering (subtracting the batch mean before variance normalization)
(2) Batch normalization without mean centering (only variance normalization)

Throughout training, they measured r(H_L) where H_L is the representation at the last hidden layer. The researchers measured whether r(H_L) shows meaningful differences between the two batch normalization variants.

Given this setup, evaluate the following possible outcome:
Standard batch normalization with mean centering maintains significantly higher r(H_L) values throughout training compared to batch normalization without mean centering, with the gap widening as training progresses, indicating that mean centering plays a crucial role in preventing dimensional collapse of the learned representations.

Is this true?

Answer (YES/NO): NO